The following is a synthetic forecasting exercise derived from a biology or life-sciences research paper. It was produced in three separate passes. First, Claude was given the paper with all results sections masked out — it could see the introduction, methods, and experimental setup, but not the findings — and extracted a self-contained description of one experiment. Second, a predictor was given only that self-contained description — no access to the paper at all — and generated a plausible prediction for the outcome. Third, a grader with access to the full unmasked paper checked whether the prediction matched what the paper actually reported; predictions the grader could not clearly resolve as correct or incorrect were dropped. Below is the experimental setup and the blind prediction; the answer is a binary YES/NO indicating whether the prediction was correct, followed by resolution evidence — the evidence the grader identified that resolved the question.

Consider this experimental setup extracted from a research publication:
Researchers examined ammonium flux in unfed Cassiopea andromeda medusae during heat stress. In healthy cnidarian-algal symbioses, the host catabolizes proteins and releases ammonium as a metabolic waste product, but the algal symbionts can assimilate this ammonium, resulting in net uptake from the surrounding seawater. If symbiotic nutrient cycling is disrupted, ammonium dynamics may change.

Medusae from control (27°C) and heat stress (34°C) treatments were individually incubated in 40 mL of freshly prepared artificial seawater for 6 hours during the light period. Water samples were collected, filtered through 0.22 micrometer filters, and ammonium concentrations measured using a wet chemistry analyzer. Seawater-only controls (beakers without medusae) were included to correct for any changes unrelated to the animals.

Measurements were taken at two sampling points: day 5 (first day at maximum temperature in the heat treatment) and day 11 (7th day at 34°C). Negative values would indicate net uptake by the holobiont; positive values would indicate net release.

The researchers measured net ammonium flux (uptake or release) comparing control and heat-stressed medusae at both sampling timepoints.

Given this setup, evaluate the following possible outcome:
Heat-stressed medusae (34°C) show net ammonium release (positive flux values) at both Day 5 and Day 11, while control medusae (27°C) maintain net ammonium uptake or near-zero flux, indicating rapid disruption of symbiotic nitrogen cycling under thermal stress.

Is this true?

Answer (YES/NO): NO